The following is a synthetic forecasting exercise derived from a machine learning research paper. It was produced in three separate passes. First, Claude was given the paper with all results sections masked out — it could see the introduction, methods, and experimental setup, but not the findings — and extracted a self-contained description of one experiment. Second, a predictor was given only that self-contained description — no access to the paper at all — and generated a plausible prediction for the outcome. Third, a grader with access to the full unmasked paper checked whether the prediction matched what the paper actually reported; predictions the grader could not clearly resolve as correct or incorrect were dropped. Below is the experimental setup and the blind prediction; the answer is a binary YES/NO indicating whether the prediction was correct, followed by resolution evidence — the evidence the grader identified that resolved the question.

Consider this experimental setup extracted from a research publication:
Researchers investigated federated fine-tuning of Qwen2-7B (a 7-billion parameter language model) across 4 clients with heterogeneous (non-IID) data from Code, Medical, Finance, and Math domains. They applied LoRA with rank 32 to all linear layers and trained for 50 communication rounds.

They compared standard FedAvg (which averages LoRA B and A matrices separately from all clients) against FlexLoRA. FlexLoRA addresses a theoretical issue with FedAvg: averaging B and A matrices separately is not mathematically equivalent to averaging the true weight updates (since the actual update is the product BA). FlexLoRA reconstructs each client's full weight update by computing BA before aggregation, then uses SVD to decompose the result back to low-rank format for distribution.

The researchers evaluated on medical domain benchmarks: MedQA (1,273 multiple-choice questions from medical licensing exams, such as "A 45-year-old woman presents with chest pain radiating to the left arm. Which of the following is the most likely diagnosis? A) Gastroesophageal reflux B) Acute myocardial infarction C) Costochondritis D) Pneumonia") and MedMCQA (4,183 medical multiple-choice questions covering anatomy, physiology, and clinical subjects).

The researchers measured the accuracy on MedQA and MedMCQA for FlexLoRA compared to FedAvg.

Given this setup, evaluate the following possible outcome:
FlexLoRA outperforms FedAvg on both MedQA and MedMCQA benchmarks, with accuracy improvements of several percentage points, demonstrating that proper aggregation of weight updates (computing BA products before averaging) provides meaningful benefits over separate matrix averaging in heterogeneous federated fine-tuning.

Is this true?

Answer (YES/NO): NO